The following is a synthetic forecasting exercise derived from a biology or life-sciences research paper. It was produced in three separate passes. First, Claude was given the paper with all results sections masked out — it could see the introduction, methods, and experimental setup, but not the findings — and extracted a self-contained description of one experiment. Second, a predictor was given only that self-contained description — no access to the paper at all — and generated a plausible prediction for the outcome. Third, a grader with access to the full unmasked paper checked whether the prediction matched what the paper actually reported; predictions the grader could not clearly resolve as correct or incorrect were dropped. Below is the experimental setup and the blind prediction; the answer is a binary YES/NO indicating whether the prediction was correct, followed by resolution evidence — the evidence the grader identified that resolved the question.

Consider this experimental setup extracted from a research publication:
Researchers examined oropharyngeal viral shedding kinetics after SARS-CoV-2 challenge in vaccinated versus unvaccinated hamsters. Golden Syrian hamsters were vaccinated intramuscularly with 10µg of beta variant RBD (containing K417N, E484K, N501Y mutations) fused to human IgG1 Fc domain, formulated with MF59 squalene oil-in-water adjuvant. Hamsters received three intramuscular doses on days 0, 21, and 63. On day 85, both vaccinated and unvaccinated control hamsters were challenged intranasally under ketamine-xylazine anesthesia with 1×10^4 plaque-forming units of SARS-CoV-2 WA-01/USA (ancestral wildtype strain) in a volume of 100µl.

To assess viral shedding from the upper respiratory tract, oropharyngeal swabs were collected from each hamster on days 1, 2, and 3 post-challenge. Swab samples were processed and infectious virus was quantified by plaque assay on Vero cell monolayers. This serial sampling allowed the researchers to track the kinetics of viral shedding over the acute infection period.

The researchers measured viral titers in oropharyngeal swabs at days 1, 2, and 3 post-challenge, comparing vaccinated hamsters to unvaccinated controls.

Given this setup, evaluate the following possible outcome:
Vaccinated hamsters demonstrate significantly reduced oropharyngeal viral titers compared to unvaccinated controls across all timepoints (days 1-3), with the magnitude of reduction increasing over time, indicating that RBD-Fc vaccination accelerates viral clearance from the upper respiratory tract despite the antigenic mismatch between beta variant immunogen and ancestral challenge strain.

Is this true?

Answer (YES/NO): NO